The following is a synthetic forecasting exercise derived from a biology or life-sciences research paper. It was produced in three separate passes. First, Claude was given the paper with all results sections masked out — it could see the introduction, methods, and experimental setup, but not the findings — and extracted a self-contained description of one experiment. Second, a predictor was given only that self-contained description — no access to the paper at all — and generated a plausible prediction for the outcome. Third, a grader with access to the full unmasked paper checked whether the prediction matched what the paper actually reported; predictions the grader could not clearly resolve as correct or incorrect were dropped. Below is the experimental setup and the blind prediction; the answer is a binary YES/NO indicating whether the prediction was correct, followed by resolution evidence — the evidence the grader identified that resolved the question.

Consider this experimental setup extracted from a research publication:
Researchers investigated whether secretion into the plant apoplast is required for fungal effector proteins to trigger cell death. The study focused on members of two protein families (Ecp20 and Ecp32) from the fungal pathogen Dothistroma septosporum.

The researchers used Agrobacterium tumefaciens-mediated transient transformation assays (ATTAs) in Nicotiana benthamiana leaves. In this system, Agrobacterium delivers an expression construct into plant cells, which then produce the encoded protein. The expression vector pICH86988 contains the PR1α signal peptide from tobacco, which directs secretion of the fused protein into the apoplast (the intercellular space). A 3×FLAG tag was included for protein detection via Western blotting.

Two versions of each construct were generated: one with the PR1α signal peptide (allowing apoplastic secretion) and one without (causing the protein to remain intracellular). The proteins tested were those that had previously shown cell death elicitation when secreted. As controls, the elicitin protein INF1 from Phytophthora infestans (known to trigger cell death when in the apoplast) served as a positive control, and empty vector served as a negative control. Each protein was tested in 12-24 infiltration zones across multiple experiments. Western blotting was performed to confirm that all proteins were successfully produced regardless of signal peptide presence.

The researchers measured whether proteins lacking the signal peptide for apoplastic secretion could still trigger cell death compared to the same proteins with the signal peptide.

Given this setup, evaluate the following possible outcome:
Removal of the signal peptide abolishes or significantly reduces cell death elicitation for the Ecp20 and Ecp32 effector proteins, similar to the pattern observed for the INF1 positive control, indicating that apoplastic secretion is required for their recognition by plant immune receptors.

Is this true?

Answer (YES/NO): YES